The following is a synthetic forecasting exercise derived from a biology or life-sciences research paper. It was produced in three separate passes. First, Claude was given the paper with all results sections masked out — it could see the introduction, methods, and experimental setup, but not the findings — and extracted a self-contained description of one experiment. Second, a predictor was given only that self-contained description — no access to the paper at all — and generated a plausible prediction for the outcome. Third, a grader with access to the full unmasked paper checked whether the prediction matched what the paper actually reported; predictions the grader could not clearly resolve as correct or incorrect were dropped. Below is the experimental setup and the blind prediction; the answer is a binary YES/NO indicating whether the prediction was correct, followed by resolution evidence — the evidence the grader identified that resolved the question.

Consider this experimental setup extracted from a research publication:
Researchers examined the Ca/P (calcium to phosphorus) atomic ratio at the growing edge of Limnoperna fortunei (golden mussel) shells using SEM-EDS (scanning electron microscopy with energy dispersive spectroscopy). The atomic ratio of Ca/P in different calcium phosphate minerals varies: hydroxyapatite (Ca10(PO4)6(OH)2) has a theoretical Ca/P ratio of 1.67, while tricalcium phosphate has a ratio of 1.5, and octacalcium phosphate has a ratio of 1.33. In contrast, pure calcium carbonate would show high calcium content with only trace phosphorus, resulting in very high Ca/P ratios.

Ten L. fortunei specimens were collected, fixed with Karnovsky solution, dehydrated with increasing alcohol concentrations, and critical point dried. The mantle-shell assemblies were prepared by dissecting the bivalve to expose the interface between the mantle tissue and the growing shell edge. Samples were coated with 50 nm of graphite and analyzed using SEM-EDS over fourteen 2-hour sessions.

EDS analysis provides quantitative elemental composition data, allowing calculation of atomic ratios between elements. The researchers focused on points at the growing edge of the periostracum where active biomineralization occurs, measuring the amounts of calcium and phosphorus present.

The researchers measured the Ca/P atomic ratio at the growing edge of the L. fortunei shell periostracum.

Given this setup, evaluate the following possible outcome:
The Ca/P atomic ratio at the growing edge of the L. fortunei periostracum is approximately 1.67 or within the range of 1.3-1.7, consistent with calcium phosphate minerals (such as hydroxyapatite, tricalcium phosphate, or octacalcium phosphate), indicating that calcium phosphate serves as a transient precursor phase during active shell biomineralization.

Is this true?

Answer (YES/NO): YES